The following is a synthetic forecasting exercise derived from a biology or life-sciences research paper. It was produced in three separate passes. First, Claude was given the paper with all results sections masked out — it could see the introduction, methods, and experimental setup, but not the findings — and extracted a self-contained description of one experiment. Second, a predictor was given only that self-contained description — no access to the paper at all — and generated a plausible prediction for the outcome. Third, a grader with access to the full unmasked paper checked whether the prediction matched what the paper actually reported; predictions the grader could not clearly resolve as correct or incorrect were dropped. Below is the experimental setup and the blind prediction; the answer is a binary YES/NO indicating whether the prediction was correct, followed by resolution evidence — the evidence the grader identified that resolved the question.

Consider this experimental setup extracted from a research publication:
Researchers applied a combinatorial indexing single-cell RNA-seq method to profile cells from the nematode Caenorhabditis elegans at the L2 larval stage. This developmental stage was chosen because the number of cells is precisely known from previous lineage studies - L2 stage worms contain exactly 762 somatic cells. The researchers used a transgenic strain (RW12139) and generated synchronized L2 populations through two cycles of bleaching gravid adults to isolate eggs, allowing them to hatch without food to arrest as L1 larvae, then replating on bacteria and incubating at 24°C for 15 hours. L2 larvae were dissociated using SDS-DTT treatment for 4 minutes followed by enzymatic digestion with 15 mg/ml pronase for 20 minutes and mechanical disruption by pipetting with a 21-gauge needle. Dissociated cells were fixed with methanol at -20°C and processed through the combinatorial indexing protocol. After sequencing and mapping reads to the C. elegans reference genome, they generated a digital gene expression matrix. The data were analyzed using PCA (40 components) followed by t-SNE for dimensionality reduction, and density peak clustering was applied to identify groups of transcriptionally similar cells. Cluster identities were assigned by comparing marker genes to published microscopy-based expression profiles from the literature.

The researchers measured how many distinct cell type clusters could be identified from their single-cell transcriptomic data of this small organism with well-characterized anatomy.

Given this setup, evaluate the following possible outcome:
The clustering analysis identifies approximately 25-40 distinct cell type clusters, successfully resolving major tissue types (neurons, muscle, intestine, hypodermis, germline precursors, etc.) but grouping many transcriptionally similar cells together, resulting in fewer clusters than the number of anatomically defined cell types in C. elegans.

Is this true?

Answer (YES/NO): NO